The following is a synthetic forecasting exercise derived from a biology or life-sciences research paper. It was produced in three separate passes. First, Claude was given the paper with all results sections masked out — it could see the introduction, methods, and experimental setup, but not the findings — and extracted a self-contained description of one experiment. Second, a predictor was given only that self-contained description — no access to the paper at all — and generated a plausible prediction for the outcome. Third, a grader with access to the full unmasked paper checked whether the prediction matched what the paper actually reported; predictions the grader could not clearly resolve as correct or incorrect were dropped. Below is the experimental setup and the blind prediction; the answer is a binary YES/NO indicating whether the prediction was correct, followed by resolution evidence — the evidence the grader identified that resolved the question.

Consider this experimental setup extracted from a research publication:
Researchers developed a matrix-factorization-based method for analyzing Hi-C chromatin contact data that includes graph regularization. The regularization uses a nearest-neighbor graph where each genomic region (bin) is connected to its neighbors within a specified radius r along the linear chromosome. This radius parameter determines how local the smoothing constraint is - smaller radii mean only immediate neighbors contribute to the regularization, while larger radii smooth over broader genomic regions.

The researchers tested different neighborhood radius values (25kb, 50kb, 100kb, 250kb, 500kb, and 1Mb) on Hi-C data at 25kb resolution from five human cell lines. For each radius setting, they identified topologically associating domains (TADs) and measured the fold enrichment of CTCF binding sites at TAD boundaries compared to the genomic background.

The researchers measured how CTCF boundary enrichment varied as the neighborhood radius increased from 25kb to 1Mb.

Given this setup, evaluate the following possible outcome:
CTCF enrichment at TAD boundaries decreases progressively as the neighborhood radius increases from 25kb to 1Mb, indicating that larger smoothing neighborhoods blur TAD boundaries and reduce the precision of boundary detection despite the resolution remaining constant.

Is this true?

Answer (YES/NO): NO